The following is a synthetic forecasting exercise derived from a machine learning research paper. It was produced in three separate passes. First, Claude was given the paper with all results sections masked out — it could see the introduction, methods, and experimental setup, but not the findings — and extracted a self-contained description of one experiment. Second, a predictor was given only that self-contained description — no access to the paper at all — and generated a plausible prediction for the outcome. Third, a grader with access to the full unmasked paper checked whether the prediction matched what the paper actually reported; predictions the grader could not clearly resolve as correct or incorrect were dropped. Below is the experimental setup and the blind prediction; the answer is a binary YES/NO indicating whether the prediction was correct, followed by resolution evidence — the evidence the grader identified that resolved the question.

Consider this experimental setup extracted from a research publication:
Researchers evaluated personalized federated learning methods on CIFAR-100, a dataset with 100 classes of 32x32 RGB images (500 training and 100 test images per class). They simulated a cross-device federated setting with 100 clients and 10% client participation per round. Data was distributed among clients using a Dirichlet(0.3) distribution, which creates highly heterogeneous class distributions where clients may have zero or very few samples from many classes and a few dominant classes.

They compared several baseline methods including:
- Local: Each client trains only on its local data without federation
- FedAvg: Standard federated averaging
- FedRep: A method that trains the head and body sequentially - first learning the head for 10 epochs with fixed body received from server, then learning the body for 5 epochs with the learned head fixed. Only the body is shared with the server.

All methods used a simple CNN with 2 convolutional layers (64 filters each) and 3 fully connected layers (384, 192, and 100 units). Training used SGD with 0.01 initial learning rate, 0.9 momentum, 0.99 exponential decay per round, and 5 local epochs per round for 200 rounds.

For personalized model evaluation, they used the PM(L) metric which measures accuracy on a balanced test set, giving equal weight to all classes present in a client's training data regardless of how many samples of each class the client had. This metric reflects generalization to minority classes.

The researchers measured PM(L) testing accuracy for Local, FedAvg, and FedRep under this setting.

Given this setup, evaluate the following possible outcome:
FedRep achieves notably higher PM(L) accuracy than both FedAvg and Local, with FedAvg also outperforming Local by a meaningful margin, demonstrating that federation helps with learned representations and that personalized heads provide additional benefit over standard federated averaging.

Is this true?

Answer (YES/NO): NO